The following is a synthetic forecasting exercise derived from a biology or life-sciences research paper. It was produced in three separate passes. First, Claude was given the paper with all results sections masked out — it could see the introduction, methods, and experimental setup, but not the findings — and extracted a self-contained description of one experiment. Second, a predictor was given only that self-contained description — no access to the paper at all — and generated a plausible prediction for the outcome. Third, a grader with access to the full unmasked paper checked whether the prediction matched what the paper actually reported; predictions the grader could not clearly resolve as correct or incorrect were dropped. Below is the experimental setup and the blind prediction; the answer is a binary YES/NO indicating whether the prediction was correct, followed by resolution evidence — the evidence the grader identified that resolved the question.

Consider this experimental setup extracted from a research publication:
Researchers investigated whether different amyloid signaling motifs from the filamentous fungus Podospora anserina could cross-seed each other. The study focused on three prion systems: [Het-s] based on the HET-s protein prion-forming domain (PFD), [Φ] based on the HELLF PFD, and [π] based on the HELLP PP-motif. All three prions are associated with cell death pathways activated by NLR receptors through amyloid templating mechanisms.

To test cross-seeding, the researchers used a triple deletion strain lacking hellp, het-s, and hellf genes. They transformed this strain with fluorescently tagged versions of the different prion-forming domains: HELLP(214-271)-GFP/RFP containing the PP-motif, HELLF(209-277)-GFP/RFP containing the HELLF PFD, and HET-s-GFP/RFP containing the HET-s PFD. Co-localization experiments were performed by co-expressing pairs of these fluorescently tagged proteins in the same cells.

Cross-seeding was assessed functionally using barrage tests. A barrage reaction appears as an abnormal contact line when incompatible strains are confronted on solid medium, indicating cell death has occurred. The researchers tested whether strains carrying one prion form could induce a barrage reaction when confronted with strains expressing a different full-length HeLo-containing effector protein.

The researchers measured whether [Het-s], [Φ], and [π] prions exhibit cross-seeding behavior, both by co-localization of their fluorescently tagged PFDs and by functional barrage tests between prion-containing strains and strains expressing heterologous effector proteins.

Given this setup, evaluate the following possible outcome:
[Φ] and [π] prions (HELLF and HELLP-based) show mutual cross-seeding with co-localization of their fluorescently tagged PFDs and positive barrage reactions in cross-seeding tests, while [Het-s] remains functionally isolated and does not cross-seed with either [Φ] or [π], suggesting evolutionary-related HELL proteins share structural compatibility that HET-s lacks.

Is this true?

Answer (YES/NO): NO